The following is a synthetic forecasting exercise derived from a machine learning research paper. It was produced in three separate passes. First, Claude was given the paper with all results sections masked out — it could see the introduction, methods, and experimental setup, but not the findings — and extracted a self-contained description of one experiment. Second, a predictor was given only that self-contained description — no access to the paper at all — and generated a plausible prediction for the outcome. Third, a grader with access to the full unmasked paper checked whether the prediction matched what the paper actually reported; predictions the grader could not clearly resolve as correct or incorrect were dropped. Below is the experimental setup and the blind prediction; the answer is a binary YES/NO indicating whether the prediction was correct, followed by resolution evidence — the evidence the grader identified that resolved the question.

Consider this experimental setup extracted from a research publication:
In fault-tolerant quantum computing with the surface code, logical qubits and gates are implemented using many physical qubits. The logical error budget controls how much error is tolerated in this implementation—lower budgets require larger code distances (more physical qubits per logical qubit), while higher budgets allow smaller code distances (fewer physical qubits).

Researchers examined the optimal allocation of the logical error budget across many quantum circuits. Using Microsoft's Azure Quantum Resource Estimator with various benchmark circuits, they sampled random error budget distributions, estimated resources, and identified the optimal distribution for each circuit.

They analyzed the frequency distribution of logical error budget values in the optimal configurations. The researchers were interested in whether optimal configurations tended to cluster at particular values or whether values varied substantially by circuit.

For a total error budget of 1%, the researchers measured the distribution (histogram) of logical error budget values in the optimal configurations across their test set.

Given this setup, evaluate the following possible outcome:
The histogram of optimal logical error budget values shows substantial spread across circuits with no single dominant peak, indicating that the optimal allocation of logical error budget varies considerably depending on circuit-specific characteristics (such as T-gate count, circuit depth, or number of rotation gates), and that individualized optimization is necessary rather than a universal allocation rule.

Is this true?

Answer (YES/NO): NO